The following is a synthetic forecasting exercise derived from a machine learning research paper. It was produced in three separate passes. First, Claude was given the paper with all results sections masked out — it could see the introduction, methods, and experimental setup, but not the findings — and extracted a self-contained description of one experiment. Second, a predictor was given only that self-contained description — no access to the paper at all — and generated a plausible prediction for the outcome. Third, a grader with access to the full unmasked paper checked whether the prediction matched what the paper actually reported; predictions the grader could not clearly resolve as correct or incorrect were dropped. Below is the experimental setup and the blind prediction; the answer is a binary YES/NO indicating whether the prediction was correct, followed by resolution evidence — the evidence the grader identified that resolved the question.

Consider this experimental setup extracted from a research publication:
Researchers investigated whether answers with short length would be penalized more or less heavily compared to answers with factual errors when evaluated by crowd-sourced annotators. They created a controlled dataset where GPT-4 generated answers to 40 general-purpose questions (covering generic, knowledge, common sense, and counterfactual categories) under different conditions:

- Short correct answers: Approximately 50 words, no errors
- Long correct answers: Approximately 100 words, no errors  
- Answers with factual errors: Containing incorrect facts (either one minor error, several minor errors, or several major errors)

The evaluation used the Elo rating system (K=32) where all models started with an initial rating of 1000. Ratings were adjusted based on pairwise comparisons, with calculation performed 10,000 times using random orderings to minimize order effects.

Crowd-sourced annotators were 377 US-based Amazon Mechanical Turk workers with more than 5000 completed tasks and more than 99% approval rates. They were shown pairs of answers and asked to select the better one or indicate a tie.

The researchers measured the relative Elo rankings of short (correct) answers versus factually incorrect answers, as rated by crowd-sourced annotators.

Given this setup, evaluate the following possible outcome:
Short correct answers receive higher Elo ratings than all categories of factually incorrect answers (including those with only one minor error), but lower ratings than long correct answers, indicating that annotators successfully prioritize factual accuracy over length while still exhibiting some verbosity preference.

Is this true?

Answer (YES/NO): NO